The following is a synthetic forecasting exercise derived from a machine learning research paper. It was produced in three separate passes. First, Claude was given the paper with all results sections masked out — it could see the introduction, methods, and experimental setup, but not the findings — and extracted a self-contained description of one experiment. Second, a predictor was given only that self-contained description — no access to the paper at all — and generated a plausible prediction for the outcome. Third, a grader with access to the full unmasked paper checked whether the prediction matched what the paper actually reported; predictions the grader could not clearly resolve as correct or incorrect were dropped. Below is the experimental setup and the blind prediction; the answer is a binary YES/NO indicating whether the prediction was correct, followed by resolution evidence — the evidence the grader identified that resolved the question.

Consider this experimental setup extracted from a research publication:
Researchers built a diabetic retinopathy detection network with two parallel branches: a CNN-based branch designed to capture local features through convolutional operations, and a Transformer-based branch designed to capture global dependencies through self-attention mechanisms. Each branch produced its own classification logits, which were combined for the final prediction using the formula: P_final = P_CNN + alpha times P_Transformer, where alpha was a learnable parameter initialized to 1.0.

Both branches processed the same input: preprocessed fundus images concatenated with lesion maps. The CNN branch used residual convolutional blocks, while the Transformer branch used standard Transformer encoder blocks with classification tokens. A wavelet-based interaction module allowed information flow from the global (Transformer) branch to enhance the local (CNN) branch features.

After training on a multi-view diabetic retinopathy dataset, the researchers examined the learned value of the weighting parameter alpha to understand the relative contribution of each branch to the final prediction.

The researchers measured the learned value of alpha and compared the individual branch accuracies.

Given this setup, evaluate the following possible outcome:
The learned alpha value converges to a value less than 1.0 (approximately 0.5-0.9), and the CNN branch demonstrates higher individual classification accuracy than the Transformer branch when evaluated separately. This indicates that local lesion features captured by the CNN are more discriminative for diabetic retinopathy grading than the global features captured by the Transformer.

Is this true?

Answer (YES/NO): NO